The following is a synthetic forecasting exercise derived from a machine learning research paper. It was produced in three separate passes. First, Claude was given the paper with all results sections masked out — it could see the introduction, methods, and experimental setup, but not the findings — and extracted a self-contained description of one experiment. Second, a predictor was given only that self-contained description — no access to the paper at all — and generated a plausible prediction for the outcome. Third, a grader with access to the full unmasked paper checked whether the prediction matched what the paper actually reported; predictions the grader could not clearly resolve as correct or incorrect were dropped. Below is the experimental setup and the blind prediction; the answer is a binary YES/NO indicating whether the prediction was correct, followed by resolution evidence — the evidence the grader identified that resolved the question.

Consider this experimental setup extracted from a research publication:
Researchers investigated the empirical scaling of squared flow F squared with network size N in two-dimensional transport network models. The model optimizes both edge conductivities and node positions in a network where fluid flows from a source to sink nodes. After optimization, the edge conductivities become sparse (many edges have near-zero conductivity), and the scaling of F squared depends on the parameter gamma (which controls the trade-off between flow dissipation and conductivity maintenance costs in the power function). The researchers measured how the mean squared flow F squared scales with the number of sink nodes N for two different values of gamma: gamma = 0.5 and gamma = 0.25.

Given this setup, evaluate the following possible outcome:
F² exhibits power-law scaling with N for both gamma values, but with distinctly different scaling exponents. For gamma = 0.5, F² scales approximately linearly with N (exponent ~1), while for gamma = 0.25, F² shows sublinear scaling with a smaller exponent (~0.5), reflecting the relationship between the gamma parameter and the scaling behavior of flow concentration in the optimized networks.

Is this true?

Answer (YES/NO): NO